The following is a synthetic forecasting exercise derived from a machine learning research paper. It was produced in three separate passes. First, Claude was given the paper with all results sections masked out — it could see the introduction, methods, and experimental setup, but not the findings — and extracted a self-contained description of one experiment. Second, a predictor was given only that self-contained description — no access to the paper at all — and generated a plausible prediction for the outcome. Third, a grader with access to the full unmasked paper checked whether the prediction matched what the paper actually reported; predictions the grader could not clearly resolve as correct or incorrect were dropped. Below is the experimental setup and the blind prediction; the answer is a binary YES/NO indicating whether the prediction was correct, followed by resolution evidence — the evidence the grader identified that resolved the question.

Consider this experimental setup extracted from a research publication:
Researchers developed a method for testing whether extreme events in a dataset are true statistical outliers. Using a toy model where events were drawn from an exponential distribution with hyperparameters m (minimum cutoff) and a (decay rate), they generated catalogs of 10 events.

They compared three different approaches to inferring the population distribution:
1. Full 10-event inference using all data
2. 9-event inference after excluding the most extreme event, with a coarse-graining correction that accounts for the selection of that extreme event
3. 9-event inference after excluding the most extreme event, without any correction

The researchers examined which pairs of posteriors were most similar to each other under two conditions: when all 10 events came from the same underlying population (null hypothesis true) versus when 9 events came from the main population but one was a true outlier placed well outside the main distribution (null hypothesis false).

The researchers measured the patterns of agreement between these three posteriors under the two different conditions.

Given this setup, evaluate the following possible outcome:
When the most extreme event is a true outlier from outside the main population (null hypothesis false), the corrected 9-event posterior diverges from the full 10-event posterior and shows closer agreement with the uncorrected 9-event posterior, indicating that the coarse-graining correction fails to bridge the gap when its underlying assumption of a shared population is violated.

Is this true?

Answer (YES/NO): YES